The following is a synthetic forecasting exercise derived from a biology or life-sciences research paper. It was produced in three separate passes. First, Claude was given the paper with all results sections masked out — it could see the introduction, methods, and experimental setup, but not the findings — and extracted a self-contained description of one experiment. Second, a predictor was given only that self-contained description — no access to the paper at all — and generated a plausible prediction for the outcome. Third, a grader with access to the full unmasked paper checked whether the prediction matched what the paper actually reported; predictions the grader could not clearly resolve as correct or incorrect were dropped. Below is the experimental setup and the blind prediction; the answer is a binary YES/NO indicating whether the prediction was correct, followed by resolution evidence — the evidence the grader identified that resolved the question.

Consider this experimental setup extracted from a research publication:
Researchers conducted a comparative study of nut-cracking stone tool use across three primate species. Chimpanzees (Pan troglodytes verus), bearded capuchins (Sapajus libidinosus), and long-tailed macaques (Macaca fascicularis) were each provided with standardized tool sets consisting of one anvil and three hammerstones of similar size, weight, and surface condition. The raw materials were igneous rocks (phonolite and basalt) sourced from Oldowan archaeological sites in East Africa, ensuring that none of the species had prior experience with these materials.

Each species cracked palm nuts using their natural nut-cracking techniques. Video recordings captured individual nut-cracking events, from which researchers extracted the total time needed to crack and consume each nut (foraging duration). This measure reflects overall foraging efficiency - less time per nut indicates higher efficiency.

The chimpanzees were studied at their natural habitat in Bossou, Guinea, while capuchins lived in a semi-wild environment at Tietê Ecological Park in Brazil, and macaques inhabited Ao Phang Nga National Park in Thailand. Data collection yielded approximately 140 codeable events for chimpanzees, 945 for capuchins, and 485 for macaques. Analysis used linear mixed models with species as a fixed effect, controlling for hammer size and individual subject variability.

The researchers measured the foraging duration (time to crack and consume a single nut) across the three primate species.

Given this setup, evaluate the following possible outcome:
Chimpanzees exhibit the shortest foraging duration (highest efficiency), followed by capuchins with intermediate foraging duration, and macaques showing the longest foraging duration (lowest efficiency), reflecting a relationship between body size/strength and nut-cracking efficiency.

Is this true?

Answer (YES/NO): NO